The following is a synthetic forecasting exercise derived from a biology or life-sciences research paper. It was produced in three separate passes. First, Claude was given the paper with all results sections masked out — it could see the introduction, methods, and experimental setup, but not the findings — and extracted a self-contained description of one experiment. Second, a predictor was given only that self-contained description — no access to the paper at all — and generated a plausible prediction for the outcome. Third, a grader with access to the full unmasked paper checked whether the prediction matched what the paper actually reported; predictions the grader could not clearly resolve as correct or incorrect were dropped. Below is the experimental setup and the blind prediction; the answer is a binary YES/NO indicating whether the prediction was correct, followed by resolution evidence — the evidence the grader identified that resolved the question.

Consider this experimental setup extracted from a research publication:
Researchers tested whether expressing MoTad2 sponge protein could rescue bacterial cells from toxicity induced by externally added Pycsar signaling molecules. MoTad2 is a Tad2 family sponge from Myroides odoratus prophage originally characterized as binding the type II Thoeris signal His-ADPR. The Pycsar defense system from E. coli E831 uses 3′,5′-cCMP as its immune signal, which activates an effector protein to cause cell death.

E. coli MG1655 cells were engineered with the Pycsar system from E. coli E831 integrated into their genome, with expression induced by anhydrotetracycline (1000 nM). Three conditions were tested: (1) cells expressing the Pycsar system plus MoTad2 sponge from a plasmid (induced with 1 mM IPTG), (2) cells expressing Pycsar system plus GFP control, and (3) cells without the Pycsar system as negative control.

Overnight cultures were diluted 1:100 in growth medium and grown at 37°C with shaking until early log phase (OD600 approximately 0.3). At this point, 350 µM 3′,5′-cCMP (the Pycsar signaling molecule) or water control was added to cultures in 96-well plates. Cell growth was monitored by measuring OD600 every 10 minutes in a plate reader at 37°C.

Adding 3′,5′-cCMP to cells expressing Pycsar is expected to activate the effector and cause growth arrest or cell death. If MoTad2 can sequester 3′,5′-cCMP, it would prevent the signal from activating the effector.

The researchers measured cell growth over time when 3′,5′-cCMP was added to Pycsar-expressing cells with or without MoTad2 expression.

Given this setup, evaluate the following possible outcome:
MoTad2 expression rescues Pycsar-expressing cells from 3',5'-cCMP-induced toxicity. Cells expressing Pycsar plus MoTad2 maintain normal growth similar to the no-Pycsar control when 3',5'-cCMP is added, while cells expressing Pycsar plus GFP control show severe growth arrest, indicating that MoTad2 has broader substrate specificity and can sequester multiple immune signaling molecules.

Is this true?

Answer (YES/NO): YES